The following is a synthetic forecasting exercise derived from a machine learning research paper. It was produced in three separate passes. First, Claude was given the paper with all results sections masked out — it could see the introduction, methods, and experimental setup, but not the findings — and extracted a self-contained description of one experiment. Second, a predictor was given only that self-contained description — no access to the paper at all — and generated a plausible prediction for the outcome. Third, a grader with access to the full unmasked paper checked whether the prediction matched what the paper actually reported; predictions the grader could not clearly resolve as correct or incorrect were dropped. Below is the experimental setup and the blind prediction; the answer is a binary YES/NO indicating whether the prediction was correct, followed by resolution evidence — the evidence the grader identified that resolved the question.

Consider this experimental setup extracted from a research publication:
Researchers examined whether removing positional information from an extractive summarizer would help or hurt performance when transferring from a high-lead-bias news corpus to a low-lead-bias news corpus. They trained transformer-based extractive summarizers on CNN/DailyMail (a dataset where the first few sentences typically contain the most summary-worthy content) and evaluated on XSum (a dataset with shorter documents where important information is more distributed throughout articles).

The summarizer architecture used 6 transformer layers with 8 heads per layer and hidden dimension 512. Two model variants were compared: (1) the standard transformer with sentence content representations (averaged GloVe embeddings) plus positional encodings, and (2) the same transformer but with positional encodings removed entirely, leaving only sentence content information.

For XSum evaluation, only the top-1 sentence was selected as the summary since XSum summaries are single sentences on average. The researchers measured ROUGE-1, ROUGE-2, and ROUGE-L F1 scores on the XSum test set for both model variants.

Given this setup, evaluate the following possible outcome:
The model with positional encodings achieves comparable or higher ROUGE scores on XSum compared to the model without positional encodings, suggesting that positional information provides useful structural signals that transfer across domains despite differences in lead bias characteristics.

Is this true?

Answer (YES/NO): NO